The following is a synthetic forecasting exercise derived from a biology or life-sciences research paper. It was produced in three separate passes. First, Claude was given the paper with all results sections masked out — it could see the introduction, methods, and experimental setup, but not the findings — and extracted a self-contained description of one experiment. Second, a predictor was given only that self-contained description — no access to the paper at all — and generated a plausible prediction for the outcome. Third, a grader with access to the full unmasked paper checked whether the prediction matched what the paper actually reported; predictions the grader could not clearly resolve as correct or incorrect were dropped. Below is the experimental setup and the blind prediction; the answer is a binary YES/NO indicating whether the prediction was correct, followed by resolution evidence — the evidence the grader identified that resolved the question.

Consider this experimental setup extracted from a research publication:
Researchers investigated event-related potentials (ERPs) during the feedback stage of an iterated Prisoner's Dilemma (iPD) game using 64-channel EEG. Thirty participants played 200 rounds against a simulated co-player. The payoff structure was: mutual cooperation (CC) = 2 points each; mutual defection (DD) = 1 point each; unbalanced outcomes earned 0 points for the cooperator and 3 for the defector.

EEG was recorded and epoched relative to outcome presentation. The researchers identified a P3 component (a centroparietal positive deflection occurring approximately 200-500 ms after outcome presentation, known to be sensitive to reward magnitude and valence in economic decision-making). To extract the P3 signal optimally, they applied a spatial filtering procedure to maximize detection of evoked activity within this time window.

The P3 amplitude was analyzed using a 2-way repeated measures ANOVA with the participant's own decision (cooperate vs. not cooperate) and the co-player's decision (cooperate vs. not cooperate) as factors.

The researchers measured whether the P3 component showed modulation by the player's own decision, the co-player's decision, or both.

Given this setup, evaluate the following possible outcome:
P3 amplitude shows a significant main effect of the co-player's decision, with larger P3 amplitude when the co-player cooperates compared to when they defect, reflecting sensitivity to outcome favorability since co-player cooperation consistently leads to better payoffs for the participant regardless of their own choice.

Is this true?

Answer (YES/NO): YES